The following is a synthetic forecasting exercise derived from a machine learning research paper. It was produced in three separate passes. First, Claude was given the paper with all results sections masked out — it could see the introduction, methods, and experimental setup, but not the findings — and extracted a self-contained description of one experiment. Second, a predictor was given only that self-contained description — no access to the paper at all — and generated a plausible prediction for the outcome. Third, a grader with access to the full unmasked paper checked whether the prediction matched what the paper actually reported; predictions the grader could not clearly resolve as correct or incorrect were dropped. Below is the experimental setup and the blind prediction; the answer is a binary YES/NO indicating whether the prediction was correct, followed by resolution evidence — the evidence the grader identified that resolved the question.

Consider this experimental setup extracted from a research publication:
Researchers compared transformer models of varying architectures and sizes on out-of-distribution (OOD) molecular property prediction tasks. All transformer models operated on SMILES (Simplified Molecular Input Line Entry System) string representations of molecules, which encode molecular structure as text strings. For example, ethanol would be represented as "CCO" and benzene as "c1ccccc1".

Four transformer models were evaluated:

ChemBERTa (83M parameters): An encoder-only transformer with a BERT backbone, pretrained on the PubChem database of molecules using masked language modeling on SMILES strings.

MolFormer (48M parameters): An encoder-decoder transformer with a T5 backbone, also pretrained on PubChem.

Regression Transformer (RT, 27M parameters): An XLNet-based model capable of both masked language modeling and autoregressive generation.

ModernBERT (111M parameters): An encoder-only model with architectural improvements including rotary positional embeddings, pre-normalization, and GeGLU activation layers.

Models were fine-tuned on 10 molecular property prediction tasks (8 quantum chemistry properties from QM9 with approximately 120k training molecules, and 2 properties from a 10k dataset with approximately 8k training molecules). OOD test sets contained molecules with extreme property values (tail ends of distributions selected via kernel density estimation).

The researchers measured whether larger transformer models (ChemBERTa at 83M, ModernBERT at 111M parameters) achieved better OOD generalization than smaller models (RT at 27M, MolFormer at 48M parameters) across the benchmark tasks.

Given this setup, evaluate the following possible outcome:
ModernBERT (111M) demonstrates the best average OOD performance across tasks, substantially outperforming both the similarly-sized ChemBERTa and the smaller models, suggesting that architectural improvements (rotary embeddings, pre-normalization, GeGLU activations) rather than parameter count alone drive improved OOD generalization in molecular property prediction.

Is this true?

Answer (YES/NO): YES